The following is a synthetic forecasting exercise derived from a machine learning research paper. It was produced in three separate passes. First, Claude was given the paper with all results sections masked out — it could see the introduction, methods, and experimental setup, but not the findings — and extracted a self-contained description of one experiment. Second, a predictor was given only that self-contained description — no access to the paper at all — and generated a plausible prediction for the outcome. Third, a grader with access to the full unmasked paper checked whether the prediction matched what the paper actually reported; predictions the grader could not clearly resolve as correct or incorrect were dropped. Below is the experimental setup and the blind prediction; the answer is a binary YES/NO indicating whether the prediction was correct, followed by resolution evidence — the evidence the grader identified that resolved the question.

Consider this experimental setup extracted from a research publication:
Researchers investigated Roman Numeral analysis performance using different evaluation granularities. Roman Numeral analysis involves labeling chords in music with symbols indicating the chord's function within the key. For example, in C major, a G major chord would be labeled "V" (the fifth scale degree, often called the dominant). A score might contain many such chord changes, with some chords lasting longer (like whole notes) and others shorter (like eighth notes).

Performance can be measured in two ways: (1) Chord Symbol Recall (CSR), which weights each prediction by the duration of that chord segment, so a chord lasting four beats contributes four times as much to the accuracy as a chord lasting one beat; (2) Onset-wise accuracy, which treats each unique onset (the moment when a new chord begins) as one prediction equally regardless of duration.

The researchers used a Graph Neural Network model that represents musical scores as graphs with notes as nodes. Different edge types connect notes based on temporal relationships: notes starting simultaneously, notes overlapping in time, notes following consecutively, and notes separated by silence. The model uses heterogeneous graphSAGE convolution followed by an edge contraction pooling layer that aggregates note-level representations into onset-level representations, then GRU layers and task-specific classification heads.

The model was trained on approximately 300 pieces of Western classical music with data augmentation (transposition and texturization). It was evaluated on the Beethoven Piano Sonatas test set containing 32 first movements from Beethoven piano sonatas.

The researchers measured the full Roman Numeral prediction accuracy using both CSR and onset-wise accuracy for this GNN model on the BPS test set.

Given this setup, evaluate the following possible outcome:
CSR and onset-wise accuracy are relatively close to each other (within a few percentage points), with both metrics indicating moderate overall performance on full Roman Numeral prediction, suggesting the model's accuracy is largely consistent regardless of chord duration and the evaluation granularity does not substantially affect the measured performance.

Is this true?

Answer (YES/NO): YES